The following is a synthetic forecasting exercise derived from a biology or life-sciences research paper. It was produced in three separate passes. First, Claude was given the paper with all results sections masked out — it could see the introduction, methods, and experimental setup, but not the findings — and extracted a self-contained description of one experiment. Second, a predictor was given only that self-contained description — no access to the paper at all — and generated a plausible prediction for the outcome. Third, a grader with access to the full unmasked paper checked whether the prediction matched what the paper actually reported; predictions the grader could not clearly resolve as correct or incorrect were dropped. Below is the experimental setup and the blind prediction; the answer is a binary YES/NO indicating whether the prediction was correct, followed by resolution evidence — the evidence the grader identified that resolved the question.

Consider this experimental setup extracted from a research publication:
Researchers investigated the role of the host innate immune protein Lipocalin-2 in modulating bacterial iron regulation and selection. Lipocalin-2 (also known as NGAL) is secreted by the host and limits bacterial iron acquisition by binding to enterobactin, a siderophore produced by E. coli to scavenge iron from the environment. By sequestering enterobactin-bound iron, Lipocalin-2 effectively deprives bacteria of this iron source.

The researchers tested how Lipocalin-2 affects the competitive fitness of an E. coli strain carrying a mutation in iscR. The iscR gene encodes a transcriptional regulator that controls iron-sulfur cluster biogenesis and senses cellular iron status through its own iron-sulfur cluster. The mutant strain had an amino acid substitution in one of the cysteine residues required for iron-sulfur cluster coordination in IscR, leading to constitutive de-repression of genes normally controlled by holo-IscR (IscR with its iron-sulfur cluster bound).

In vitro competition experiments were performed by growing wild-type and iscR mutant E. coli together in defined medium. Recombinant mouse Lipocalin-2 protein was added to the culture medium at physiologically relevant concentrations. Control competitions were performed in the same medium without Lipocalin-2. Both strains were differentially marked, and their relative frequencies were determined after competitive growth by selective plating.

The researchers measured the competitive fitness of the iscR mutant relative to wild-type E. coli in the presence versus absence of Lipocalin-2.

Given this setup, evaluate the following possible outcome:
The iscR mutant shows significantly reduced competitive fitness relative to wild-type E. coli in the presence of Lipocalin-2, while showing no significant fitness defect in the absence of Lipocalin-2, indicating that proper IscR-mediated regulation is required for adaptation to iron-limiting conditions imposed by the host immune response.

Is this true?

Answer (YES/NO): NO